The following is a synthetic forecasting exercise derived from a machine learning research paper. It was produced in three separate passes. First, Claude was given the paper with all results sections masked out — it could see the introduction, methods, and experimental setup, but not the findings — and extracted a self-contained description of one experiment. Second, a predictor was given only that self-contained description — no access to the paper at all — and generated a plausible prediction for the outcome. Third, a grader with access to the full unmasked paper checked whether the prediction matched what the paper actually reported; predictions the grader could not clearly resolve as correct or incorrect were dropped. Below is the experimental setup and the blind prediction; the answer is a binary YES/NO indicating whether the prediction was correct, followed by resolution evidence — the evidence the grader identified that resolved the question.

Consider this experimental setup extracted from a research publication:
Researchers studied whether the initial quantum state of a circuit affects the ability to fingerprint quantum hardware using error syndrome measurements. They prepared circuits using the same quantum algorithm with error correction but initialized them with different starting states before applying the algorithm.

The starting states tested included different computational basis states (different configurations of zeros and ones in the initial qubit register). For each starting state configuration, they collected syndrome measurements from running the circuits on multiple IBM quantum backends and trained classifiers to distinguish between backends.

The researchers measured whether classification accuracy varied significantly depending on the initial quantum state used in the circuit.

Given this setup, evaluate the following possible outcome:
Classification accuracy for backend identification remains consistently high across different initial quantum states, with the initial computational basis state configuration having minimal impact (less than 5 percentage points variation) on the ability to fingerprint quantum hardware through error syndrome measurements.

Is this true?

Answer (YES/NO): YES